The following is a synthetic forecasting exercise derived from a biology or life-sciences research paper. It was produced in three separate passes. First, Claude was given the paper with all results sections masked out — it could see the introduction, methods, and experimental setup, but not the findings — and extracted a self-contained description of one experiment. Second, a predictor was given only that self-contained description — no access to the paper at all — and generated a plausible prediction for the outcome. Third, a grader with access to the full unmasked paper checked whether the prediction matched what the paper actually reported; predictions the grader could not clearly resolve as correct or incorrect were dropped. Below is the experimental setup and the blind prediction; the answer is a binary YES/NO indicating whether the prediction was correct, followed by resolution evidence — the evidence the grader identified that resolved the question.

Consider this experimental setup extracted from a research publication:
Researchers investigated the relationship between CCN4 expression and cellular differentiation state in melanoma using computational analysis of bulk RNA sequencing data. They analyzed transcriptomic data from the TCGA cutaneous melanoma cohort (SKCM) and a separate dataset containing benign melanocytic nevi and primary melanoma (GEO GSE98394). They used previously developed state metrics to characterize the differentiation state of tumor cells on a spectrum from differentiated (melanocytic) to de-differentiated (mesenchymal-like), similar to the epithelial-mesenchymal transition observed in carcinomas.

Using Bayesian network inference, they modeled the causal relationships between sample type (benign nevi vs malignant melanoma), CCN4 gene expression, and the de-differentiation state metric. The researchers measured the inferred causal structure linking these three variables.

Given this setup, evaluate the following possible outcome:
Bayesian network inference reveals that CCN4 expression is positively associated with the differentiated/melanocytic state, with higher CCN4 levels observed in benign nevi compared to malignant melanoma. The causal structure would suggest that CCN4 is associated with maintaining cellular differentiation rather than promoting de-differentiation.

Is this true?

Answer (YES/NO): NO